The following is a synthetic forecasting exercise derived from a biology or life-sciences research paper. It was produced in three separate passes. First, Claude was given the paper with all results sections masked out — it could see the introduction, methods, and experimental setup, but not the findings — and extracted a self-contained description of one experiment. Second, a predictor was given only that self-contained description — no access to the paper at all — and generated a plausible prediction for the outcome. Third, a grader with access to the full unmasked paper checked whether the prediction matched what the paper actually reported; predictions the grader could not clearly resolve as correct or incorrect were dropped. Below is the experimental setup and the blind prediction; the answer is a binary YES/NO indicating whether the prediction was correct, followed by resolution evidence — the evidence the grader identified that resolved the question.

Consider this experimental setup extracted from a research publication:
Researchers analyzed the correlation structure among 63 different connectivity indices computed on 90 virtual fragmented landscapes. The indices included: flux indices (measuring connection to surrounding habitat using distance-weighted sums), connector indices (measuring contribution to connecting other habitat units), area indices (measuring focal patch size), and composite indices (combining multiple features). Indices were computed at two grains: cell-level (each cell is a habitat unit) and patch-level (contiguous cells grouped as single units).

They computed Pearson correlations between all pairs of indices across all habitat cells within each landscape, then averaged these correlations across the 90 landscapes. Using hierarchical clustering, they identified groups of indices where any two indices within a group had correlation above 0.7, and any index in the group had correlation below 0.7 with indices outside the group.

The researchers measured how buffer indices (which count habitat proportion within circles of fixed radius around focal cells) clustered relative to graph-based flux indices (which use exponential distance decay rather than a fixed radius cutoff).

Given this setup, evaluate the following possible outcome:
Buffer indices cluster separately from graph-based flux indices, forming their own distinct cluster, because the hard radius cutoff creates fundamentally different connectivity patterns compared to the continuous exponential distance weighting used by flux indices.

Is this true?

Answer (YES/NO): NO